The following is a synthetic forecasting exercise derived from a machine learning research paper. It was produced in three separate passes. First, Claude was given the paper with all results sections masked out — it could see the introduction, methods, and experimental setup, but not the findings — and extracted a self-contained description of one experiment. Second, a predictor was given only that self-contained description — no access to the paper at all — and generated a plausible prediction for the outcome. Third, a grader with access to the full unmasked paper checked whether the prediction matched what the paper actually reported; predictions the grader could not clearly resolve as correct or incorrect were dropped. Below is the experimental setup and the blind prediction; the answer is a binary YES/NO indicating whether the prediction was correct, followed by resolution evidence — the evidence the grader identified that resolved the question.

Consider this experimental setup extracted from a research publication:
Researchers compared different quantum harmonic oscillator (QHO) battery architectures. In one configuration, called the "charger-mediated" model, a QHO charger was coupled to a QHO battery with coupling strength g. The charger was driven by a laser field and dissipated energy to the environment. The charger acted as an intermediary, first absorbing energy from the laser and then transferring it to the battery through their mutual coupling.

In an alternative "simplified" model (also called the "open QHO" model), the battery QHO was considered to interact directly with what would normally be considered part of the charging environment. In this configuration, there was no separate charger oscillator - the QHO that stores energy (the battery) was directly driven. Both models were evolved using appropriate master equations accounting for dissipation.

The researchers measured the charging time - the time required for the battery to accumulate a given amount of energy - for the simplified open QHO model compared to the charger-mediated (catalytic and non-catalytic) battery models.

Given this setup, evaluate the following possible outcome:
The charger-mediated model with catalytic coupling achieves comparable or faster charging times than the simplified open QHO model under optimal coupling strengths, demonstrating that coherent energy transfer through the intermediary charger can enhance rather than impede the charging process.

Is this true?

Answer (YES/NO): NO